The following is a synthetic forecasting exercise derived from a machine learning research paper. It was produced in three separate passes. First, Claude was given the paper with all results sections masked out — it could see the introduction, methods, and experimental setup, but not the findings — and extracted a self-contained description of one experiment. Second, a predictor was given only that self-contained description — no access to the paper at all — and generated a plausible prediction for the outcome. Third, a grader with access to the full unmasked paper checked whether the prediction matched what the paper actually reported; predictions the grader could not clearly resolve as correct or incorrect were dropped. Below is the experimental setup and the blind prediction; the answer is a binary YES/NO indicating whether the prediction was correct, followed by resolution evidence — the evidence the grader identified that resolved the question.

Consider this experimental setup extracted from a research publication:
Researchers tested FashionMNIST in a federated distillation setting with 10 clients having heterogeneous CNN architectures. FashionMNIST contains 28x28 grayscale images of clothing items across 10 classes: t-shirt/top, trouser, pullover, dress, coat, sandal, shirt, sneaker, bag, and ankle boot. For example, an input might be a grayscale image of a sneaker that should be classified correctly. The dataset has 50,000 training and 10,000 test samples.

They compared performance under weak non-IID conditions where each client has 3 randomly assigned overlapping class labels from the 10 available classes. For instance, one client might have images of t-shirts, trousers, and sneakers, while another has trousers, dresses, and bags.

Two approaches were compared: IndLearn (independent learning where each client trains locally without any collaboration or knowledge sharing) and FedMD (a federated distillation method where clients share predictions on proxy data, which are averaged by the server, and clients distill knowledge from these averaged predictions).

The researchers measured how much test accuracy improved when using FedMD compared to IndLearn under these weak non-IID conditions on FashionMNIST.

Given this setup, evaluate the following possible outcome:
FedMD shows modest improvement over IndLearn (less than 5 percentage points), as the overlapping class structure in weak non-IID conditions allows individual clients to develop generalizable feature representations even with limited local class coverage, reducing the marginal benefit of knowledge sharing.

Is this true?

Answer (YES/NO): NO